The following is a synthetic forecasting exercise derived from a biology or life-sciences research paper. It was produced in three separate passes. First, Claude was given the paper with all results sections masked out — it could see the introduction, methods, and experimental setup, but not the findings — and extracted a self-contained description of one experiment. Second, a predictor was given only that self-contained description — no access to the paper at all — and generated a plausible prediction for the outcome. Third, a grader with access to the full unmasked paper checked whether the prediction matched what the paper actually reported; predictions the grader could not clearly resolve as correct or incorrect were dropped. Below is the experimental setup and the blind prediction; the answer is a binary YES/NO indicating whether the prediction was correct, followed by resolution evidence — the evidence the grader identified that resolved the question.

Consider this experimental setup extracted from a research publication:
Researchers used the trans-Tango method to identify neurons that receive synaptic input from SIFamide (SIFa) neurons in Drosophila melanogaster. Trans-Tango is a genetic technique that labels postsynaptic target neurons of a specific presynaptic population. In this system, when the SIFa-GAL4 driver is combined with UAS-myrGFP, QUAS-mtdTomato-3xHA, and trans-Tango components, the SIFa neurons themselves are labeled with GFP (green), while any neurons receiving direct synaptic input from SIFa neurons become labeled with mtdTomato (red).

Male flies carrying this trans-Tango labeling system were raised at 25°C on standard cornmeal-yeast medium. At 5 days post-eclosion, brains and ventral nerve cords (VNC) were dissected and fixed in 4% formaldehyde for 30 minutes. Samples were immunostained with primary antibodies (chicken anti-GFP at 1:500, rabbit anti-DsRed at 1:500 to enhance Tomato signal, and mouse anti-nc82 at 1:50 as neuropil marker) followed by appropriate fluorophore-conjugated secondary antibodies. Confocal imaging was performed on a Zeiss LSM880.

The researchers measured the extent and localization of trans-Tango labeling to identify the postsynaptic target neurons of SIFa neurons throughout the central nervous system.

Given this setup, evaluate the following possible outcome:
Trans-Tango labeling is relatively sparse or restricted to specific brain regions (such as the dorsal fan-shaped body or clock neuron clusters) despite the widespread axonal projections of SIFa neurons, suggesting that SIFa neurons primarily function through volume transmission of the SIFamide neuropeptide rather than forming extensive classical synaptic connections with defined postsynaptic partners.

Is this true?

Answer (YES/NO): NO